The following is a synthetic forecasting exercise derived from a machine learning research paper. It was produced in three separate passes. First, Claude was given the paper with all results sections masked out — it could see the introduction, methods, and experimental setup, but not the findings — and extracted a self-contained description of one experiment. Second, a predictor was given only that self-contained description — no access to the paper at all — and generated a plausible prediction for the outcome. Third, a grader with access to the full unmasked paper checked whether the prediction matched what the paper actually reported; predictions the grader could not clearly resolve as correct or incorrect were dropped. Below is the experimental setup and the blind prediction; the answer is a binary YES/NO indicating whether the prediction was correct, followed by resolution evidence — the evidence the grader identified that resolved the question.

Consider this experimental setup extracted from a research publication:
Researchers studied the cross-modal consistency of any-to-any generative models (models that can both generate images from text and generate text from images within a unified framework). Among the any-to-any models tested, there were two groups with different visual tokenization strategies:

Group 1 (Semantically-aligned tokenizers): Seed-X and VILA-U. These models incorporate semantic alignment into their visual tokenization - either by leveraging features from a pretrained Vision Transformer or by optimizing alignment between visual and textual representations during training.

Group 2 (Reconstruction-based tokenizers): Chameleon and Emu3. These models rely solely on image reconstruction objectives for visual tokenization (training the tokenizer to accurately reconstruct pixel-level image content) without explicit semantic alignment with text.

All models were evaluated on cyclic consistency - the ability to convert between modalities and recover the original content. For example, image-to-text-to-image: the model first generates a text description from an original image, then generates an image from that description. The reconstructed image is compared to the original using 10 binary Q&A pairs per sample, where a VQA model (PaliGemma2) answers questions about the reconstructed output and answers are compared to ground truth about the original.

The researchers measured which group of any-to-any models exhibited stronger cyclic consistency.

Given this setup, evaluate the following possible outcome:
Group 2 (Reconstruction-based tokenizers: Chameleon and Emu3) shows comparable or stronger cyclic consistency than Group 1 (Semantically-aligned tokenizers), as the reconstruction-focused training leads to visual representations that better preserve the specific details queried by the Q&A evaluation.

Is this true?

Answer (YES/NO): NO